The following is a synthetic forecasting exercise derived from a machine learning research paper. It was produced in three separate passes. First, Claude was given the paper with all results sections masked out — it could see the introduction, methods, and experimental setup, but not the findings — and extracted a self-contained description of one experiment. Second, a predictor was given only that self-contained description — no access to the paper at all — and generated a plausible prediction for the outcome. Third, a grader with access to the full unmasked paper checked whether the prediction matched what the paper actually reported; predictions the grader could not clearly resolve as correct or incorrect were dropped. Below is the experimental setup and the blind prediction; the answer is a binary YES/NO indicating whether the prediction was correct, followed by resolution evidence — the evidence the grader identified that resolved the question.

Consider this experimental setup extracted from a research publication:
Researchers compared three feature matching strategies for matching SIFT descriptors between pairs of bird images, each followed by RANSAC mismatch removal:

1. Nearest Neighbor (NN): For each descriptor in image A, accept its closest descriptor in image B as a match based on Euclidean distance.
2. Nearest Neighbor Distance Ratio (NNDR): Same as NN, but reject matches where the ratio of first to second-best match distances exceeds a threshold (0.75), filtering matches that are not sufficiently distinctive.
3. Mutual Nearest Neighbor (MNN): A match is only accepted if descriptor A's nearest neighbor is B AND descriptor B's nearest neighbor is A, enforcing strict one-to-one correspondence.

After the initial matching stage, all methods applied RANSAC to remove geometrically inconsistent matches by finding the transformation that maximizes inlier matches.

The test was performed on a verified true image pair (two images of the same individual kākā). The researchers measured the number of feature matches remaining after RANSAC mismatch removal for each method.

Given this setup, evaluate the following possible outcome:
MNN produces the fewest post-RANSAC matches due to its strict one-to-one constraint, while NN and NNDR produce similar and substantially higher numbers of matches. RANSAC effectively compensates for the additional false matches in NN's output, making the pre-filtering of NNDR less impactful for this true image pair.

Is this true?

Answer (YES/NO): NO